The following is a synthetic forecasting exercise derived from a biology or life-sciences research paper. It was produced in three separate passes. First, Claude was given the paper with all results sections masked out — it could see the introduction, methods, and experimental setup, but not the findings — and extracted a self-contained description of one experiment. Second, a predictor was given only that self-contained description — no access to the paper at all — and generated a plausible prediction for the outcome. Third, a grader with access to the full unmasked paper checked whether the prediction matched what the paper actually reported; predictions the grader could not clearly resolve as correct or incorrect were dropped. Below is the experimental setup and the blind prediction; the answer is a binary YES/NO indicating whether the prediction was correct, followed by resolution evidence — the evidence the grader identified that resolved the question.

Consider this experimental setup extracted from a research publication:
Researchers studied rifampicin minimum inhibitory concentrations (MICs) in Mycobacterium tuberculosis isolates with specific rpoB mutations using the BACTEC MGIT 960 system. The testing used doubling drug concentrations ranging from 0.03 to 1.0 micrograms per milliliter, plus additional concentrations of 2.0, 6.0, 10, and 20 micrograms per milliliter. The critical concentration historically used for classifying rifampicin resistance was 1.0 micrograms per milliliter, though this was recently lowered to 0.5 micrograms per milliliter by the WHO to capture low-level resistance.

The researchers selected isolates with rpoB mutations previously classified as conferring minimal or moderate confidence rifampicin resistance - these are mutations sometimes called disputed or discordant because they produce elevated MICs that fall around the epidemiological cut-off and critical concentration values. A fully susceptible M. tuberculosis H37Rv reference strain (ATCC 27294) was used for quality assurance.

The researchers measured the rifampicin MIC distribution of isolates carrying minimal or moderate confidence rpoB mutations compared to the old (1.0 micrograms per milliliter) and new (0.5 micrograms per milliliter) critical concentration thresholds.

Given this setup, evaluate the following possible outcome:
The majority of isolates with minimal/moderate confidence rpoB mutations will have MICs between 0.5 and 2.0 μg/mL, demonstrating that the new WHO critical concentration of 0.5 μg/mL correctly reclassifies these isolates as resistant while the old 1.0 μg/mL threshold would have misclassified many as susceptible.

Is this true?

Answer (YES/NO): NO